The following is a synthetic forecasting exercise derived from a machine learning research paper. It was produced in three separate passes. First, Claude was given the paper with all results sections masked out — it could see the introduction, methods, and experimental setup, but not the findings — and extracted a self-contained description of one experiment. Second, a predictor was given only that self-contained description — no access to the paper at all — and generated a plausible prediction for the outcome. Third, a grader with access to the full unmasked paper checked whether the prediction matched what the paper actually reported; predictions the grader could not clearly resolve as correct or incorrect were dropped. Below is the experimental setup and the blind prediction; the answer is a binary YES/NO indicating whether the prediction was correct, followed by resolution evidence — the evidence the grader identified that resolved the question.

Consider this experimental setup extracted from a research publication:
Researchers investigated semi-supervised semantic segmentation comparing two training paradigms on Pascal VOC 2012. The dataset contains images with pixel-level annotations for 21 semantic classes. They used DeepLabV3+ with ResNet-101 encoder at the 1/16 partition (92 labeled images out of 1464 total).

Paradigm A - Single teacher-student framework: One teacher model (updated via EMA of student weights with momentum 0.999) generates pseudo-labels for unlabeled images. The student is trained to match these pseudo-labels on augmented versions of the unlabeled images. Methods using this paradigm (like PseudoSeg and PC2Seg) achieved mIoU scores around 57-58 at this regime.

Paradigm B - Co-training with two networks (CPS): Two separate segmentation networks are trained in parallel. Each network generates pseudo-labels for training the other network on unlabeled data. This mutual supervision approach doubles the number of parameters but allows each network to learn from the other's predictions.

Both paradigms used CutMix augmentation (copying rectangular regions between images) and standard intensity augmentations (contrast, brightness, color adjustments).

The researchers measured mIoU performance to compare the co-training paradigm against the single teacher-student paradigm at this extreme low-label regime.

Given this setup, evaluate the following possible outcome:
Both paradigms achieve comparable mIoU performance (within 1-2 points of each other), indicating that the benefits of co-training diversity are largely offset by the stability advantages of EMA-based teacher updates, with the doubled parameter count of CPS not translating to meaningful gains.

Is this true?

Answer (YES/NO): NO